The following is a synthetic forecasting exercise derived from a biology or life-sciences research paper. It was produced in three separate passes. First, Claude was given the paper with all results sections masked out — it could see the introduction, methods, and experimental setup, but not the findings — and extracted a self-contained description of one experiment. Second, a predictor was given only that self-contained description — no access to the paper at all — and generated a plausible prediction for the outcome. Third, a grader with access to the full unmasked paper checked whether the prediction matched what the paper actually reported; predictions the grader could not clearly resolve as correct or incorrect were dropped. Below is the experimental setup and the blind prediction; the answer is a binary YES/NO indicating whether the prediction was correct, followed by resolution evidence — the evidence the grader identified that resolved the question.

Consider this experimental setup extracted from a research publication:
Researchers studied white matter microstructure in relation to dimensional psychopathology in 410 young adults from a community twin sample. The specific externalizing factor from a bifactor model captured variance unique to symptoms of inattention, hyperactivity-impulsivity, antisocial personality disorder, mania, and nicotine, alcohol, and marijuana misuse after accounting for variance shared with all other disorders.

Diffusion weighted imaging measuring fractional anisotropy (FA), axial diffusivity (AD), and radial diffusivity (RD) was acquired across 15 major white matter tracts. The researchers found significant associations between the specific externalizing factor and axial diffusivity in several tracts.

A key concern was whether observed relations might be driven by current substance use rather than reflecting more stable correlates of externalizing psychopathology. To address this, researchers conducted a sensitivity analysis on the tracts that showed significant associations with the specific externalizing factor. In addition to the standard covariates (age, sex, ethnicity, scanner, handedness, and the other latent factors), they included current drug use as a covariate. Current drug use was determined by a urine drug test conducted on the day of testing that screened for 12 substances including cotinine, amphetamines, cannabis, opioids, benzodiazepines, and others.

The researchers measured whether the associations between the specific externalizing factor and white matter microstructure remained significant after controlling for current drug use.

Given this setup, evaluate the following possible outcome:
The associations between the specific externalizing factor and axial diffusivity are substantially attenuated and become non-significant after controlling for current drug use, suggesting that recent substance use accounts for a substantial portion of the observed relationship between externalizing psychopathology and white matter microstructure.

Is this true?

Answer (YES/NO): NO